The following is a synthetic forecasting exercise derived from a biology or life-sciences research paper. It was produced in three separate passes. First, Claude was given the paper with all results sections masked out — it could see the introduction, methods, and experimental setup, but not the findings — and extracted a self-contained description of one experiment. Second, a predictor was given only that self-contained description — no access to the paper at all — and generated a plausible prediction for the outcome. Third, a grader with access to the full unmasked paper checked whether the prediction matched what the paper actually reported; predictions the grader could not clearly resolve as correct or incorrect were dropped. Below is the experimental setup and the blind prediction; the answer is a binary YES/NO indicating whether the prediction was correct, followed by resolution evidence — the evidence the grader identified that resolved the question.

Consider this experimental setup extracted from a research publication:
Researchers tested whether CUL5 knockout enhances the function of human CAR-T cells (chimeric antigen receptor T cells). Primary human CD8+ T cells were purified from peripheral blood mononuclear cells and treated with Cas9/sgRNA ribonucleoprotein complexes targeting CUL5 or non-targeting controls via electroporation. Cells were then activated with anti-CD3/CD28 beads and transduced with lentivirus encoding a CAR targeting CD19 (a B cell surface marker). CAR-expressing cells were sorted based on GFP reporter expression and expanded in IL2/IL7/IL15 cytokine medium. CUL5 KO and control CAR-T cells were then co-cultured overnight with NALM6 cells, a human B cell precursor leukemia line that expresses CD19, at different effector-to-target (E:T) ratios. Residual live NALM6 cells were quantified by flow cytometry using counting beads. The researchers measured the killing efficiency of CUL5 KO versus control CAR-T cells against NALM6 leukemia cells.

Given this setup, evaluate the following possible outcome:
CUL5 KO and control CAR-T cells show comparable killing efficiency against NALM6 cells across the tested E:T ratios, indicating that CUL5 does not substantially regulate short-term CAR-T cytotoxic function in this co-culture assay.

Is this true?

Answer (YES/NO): NO